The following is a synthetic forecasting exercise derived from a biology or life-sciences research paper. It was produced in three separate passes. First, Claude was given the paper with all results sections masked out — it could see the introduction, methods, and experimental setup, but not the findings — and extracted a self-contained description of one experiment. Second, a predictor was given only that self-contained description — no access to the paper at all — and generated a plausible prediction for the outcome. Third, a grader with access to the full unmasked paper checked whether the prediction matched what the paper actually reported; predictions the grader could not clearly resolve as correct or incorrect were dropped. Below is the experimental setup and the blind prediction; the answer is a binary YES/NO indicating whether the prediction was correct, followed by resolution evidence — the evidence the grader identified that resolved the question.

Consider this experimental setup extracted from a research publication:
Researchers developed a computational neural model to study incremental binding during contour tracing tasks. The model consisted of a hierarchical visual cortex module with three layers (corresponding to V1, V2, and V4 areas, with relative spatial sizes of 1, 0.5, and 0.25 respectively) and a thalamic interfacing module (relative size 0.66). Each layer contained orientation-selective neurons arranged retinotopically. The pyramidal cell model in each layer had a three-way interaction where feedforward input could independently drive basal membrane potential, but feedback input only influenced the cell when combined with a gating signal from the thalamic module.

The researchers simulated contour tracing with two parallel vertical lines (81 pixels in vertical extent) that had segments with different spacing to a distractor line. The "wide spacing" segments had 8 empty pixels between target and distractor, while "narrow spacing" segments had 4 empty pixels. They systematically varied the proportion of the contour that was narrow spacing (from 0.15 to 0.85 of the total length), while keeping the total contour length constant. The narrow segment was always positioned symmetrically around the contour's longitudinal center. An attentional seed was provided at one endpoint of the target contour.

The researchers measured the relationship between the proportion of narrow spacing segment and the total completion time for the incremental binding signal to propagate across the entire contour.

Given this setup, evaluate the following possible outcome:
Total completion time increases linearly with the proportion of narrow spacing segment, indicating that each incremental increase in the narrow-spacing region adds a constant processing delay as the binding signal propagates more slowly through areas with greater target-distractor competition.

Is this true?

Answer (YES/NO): YES